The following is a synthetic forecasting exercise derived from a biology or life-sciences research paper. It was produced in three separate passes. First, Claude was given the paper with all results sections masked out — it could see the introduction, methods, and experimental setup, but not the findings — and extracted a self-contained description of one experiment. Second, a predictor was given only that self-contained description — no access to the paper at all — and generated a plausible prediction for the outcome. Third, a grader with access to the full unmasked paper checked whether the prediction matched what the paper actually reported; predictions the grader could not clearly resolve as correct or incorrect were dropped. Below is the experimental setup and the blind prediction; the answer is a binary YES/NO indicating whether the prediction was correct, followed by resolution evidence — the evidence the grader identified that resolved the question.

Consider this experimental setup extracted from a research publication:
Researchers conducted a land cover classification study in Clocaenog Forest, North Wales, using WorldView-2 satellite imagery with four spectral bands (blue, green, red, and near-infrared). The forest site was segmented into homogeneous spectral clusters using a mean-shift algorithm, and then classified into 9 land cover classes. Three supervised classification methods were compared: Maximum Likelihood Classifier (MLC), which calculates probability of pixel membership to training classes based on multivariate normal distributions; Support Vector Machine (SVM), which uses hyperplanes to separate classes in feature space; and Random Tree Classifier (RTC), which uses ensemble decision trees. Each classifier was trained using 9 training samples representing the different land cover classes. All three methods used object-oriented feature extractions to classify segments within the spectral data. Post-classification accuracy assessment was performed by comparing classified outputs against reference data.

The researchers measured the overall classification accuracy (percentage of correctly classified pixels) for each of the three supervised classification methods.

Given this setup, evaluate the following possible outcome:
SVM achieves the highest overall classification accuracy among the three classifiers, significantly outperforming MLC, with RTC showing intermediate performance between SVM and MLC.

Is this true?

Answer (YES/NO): YES